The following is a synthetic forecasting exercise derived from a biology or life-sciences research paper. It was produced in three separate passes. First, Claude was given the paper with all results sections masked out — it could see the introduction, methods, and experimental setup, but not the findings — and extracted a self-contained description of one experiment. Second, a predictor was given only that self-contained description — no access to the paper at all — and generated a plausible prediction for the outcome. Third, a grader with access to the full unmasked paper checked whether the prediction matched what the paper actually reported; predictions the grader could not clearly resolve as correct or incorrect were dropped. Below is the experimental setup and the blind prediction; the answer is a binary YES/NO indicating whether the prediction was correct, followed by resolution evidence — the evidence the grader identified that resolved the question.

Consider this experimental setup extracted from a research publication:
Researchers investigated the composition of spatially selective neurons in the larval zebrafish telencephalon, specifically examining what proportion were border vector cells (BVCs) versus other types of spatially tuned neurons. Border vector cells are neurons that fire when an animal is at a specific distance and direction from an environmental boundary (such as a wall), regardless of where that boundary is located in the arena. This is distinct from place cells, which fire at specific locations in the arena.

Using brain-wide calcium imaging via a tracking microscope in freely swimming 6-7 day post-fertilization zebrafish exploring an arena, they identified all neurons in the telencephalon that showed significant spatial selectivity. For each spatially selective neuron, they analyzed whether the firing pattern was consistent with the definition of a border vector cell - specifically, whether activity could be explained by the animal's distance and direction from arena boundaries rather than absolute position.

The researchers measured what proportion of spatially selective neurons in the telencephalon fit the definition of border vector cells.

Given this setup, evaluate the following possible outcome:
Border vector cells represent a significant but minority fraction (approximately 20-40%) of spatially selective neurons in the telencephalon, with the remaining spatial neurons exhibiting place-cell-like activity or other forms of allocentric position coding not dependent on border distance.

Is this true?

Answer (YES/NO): NO